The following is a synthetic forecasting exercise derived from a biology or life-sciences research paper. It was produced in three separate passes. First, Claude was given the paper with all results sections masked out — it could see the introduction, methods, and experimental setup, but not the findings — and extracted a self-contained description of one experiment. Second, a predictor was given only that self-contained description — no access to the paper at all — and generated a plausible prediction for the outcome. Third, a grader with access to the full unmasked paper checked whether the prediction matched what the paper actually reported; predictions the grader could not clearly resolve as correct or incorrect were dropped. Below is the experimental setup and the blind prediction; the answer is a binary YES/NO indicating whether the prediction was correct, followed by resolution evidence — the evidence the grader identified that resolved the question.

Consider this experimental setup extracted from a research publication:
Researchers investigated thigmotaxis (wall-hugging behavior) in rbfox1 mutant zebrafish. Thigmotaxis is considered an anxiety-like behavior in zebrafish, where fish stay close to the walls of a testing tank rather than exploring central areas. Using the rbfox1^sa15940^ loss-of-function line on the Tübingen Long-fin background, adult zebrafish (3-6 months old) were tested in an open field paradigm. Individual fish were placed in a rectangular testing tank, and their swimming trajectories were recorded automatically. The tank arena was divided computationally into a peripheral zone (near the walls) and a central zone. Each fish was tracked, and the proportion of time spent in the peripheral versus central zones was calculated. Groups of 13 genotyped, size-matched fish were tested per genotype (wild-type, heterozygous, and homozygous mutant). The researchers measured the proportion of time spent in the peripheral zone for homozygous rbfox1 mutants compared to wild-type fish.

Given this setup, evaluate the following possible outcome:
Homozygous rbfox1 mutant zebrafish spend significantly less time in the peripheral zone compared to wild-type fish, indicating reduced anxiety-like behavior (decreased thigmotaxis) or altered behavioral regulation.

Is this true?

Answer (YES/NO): NO